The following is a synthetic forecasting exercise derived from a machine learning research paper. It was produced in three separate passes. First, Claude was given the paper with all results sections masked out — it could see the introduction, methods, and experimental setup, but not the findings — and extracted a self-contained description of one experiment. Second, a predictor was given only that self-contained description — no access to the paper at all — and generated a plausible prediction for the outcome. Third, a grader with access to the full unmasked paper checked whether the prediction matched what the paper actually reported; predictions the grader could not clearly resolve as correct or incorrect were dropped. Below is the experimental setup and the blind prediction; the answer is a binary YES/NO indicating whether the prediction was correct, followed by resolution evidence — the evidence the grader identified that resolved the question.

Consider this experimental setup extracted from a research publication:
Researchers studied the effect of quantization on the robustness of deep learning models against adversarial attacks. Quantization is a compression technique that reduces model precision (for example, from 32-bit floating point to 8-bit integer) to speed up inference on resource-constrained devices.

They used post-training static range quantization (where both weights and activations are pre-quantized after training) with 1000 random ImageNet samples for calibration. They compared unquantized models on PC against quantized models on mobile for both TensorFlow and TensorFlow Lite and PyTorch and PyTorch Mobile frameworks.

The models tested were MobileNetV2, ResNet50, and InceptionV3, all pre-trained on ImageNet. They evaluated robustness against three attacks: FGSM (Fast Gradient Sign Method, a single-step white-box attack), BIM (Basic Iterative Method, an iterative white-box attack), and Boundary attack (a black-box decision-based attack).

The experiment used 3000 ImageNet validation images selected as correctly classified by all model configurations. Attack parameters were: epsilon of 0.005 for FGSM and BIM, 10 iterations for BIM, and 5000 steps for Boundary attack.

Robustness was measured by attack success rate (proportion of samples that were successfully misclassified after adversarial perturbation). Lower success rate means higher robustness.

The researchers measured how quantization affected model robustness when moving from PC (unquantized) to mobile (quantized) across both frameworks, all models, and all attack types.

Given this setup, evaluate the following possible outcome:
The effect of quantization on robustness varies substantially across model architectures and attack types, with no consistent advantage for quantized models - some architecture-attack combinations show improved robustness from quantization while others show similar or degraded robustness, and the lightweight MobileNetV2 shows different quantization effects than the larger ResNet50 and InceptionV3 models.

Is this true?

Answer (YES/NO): NO